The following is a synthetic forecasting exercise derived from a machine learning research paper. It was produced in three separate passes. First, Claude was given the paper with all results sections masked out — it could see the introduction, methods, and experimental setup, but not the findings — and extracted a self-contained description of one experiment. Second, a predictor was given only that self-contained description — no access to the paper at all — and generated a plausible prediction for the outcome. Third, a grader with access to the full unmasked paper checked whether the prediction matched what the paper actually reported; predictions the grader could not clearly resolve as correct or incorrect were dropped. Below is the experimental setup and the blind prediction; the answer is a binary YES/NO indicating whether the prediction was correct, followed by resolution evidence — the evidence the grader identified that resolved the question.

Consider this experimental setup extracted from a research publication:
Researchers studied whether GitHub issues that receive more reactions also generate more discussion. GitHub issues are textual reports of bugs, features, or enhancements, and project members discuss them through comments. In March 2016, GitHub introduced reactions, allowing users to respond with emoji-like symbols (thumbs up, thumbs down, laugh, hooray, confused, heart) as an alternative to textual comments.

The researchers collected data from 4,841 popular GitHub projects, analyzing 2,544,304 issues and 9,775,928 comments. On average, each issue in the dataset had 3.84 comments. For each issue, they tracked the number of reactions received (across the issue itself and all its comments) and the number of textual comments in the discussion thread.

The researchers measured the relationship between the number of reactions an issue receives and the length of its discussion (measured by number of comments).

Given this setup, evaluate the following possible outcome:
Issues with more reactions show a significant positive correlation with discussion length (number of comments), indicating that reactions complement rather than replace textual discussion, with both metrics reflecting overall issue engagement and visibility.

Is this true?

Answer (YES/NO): YES